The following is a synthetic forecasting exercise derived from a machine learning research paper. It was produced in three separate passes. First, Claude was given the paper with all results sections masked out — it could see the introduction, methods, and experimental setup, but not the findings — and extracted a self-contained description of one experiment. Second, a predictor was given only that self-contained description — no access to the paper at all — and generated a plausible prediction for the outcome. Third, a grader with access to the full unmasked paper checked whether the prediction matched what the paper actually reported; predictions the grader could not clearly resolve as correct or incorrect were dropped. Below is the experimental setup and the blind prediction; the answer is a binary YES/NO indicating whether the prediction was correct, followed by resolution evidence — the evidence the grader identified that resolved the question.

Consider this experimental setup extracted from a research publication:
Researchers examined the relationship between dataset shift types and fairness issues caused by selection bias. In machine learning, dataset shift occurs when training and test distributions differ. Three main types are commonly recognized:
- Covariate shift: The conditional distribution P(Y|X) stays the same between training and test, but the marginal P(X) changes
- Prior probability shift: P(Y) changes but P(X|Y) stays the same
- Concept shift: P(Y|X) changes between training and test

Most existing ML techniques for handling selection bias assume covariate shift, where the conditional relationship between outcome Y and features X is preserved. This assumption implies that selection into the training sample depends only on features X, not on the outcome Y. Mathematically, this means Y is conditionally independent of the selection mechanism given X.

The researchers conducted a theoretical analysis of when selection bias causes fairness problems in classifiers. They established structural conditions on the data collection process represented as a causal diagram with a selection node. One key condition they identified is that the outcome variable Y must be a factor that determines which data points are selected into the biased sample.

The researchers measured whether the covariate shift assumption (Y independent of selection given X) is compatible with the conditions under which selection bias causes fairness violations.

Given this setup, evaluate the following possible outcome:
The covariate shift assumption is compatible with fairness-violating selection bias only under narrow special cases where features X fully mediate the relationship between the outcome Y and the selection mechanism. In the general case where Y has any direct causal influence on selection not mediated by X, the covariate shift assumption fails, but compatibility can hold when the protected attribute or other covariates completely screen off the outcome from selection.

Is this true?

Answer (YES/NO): NO